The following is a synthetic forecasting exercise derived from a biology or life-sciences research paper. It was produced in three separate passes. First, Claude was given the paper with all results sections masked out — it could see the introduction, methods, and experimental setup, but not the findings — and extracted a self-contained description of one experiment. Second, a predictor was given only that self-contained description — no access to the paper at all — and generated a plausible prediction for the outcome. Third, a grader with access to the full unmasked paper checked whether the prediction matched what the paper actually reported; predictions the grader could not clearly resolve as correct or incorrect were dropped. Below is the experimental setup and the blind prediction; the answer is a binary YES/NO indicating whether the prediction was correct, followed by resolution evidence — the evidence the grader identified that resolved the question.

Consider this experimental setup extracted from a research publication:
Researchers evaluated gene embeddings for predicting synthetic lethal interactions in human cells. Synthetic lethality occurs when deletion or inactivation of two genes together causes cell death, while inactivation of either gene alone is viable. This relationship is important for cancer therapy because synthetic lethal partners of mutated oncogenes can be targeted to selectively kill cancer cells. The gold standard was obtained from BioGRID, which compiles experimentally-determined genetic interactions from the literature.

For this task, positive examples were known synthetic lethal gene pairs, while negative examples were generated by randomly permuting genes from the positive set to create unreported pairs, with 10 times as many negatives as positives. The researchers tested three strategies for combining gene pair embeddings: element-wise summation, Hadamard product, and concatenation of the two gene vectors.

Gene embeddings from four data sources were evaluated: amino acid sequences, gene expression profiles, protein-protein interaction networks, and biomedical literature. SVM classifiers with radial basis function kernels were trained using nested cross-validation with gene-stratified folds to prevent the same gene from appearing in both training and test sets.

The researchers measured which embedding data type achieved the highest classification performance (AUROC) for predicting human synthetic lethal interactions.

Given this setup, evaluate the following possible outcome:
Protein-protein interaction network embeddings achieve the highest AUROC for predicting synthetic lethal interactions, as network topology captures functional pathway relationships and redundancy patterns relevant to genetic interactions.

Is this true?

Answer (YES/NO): NO